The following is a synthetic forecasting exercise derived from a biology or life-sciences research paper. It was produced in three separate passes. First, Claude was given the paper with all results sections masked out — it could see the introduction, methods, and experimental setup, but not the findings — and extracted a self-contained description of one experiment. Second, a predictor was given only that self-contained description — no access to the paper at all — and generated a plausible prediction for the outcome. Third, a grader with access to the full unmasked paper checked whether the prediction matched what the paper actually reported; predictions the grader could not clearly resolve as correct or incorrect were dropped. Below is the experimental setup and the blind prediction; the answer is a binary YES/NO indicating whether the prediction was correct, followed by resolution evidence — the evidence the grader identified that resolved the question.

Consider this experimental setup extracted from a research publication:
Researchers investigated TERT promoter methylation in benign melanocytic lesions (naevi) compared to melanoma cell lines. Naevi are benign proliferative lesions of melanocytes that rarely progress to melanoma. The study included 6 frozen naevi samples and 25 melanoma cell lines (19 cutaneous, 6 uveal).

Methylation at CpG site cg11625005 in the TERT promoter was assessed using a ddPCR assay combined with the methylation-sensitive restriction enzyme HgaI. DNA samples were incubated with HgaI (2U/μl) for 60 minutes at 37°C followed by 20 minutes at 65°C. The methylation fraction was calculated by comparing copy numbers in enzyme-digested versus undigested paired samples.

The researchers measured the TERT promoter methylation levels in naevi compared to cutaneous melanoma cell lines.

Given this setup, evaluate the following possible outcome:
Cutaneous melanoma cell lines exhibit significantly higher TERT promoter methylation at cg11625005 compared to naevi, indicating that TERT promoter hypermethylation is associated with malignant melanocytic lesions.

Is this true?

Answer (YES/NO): YES